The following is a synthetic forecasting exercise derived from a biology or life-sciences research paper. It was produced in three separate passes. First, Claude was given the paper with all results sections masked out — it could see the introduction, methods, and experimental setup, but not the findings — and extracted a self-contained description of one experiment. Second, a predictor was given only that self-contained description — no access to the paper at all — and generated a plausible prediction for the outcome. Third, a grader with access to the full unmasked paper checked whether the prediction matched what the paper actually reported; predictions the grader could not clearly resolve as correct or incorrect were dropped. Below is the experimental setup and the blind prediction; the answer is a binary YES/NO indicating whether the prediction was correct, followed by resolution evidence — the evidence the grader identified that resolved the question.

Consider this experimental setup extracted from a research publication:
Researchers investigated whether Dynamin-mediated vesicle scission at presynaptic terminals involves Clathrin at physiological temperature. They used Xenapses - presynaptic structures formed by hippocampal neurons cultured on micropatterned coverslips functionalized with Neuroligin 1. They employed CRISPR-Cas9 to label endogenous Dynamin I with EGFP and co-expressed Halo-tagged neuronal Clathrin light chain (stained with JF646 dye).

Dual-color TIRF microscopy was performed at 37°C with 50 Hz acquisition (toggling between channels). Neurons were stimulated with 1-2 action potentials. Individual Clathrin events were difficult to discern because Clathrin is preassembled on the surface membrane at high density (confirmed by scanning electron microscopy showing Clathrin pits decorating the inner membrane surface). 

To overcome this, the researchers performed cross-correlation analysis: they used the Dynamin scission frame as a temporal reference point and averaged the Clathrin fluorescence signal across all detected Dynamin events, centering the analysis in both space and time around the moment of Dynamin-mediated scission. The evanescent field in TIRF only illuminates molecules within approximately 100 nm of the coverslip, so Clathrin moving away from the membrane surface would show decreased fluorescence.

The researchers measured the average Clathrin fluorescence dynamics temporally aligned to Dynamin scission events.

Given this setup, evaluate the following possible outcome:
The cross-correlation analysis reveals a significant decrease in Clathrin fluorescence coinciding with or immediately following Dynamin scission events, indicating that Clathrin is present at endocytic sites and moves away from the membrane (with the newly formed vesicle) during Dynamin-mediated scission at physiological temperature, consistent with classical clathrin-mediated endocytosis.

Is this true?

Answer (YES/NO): YES